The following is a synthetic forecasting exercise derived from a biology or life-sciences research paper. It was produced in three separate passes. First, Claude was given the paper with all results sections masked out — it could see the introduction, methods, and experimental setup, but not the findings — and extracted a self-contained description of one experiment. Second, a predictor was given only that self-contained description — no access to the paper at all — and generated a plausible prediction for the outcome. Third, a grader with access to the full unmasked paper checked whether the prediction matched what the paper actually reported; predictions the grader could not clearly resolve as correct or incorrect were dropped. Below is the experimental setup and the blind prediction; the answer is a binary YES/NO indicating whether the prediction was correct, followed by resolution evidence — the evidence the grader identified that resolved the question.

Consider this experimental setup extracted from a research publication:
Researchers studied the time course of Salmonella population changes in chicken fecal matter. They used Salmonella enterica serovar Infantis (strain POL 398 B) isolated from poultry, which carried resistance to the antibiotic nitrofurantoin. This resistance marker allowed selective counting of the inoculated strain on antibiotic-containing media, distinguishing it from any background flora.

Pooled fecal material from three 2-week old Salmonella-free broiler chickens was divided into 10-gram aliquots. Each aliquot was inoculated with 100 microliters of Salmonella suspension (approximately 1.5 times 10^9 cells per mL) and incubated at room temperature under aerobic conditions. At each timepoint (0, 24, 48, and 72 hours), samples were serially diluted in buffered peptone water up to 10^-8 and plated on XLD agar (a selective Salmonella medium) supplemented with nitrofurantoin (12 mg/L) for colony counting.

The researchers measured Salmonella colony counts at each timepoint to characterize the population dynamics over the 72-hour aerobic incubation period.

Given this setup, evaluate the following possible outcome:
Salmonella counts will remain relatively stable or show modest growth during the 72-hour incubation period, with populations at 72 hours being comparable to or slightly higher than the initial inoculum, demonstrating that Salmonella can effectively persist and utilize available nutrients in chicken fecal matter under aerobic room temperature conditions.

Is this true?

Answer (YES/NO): NO